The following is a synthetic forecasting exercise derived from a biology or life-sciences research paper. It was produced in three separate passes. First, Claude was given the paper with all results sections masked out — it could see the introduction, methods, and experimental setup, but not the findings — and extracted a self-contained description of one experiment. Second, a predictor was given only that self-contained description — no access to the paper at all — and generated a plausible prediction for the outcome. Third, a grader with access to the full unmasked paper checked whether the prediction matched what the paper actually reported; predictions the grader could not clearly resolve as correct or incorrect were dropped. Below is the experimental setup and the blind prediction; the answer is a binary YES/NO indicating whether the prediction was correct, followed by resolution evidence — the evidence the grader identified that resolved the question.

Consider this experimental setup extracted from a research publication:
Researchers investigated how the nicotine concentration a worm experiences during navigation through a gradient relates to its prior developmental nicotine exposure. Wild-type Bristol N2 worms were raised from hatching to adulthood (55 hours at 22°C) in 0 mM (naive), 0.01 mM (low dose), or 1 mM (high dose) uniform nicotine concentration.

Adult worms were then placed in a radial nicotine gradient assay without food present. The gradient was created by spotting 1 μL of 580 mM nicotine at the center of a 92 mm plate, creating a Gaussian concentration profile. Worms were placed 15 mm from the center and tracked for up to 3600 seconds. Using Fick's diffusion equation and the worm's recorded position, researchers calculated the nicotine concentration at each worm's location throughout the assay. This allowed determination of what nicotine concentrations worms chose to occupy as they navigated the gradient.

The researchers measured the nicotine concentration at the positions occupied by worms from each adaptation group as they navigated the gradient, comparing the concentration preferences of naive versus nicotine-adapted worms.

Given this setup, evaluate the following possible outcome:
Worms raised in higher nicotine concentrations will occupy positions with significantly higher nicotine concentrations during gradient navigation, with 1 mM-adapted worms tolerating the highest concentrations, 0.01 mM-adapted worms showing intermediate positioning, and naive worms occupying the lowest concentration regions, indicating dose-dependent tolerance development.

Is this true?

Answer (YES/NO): NO